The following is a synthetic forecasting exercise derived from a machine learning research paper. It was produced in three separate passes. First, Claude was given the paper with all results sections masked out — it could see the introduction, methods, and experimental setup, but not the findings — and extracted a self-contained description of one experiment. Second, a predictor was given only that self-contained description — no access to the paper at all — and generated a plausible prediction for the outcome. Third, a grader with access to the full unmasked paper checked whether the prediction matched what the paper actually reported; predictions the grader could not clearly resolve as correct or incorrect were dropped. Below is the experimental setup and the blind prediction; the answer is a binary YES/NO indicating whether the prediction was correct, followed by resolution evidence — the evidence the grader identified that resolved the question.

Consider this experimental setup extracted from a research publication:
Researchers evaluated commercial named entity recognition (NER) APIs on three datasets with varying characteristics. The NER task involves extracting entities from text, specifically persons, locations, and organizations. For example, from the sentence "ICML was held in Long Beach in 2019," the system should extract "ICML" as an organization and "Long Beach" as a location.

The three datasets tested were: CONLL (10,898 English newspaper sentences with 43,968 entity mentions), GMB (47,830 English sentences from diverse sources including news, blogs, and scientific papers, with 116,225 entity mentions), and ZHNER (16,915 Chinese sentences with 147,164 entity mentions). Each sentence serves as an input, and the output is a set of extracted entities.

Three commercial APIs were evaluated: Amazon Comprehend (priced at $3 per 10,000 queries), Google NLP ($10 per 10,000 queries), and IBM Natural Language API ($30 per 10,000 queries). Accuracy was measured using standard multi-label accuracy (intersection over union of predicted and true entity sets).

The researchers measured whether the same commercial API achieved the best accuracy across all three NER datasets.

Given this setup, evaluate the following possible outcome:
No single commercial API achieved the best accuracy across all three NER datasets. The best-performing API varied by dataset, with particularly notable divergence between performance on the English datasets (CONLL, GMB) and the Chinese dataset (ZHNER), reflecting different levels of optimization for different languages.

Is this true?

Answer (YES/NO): NO